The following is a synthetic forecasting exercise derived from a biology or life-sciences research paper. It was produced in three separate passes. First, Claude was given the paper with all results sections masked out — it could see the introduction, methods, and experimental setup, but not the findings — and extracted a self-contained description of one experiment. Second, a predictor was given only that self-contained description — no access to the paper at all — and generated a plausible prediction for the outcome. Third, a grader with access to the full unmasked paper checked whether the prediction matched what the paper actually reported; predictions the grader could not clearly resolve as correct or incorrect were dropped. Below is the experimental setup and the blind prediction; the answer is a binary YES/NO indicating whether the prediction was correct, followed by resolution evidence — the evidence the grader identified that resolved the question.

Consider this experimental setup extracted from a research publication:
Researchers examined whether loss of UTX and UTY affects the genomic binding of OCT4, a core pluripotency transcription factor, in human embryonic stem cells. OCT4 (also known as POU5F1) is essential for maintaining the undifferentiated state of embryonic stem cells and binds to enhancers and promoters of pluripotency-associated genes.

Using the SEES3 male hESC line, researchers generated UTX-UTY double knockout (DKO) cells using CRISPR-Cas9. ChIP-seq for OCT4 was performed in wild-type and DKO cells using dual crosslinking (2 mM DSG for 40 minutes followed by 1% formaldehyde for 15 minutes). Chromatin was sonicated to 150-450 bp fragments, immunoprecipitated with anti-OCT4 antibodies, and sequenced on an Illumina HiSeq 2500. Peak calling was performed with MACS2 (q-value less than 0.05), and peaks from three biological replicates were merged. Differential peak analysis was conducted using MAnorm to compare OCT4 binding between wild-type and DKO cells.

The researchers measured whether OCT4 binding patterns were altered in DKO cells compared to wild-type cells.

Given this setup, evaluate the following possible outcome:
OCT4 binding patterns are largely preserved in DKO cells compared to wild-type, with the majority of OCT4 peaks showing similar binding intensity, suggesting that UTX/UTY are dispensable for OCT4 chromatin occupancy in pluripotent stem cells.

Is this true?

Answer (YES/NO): NO